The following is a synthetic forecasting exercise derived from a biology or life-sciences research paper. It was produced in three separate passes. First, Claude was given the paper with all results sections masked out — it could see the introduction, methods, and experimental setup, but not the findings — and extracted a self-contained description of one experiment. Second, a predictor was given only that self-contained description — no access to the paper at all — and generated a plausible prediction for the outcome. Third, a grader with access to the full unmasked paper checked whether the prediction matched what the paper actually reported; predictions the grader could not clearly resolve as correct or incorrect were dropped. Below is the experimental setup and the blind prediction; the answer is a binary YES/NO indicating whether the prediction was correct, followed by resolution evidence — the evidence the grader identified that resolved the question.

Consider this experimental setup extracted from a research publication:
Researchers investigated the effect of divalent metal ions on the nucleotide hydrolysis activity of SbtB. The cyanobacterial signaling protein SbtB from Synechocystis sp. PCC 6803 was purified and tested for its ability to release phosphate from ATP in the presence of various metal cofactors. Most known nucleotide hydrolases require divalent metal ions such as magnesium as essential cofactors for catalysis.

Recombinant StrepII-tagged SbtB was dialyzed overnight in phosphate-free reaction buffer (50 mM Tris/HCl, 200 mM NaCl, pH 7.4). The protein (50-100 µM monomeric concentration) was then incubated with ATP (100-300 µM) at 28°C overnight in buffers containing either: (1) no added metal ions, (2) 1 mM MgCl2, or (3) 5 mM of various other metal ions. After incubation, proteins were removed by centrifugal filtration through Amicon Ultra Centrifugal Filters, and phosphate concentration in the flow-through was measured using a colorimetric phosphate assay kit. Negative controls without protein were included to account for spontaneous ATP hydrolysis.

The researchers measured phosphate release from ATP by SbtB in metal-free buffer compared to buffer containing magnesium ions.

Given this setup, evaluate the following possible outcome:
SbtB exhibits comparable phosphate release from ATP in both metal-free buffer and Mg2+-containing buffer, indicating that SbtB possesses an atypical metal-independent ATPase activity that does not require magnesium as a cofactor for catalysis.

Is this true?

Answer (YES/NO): NO